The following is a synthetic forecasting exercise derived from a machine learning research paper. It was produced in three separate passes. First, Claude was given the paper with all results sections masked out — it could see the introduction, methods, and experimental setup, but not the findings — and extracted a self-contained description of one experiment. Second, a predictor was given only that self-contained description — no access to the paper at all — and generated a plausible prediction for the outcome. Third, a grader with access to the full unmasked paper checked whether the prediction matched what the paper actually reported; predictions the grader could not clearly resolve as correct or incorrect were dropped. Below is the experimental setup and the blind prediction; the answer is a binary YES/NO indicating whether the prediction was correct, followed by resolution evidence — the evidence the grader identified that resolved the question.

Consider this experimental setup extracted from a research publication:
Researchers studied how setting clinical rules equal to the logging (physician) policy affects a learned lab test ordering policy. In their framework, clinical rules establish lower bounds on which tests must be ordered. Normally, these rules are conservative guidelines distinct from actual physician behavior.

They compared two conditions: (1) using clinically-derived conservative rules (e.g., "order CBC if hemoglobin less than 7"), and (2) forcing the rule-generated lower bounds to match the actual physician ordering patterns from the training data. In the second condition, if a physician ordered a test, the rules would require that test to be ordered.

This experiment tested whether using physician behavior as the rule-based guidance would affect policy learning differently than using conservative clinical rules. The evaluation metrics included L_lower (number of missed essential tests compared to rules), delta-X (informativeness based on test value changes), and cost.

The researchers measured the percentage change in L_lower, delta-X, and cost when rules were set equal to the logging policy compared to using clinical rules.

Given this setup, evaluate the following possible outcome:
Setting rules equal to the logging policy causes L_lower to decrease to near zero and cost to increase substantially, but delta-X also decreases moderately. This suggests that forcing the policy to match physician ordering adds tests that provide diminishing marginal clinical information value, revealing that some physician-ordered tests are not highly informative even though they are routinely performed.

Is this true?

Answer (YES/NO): NO